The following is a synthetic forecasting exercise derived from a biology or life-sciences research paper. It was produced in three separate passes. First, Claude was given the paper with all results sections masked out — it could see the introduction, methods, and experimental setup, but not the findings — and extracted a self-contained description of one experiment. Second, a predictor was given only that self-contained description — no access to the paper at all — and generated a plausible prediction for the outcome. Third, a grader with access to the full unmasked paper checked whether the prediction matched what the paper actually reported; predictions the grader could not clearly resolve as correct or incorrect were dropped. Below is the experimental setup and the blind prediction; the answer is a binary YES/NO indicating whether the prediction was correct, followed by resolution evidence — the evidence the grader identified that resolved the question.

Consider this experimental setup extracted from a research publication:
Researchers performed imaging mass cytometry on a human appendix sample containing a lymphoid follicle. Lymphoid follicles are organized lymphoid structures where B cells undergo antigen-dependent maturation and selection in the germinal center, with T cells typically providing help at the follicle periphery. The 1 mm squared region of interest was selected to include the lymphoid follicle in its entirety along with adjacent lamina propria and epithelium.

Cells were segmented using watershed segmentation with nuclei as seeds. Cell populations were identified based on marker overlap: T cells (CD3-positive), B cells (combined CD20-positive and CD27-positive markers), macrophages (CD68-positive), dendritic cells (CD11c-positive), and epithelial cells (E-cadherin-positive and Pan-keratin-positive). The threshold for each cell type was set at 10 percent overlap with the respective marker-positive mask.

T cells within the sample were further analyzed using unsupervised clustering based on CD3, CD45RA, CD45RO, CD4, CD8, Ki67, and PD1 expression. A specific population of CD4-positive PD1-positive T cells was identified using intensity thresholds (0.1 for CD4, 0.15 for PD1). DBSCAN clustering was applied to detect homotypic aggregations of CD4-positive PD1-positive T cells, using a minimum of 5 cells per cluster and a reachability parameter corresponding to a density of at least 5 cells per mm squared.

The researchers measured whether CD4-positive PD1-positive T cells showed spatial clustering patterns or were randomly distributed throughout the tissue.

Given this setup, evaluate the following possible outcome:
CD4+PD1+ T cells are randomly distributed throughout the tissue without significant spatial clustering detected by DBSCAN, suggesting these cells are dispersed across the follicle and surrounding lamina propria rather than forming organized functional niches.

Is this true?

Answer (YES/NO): NO